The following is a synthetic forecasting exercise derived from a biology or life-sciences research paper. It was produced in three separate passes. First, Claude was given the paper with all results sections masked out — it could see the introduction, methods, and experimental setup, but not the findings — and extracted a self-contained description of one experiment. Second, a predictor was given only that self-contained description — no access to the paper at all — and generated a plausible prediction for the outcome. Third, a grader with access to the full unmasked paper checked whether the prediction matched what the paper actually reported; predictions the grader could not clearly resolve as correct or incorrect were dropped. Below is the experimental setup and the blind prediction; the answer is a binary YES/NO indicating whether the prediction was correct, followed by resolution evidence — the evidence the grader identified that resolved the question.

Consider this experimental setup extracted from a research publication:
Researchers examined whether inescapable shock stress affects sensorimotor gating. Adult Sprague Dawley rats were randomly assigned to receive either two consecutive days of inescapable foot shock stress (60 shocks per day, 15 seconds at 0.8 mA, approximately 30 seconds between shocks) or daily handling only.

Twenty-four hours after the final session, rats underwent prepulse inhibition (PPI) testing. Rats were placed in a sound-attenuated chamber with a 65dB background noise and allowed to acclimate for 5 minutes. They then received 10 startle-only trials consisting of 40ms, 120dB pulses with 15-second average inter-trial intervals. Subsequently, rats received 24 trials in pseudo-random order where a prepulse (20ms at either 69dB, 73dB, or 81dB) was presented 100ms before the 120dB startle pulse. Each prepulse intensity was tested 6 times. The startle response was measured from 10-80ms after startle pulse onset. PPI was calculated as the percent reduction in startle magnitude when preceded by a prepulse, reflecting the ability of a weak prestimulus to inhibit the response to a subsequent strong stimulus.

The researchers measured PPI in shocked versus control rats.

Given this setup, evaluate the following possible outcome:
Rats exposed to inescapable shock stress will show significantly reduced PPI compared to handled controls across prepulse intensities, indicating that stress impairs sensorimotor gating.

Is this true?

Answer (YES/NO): NO